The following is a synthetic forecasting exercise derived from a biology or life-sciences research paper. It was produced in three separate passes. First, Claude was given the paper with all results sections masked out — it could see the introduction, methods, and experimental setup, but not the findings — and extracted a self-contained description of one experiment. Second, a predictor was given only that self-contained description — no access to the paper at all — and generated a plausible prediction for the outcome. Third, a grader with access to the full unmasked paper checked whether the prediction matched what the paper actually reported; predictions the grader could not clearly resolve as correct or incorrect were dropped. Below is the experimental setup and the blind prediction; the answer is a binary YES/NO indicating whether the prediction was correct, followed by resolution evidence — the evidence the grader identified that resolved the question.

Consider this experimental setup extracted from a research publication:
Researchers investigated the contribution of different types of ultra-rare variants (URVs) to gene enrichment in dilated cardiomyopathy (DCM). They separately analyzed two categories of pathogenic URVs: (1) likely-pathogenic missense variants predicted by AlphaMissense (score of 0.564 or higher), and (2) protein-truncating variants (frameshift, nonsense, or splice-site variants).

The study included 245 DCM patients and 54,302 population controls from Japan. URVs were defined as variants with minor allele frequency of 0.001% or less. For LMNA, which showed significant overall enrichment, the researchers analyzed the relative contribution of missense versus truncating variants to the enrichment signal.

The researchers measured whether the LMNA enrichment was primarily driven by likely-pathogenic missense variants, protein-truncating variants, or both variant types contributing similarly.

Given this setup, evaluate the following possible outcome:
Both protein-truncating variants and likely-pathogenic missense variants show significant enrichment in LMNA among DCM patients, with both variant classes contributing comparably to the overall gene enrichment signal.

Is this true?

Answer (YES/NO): NO